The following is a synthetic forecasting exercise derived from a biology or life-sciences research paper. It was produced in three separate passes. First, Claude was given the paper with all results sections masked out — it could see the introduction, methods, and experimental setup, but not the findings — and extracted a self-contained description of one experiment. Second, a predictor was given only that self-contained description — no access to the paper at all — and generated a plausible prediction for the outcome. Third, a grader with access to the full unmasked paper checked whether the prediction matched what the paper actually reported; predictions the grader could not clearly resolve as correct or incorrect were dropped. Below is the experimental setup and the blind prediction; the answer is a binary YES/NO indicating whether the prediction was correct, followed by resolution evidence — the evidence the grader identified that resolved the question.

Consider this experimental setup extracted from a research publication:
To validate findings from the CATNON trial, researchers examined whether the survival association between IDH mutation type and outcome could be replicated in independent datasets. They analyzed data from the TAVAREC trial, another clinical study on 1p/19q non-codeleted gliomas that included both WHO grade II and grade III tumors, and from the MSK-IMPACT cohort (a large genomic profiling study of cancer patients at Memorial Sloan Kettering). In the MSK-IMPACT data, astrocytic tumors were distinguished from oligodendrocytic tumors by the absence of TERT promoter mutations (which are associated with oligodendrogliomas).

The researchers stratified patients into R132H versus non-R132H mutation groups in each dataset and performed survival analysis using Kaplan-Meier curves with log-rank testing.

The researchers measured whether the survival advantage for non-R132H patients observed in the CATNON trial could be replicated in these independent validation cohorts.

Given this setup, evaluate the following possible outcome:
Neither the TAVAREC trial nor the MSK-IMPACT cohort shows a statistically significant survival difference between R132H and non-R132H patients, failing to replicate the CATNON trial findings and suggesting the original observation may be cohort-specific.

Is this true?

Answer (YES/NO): NO